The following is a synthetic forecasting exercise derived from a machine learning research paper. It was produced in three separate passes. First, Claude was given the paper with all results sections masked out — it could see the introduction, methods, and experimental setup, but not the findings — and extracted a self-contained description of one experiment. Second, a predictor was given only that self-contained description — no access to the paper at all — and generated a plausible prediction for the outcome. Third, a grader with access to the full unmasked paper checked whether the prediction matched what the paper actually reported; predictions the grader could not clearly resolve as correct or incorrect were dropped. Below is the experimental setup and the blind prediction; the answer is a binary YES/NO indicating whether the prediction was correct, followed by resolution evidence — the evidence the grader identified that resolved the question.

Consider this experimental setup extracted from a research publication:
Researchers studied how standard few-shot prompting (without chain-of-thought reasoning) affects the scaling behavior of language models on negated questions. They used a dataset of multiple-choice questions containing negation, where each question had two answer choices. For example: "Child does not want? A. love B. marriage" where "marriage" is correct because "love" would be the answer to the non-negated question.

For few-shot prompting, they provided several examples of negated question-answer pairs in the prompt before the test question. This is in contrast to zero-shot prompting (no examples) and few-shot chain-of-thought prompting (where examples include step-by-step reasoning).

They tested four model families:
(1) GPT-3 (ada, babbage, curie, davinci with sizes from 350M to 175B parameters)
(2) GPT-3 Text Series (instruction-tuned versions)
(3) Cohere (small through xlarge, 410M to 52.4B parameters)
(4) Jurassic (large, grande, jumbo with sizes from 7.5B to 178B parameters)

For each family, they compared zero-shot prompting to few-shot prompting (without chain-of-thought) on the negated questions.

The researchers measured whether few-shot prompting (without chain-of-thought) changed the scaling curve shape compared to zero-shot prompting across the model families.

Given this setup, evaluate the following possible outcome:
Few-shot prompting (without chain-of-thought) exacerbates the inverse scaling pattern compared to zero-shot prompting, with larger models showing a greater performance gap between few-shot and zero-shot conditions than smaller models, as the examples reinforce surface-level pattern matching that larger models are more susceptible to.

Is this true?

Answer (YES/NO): NO